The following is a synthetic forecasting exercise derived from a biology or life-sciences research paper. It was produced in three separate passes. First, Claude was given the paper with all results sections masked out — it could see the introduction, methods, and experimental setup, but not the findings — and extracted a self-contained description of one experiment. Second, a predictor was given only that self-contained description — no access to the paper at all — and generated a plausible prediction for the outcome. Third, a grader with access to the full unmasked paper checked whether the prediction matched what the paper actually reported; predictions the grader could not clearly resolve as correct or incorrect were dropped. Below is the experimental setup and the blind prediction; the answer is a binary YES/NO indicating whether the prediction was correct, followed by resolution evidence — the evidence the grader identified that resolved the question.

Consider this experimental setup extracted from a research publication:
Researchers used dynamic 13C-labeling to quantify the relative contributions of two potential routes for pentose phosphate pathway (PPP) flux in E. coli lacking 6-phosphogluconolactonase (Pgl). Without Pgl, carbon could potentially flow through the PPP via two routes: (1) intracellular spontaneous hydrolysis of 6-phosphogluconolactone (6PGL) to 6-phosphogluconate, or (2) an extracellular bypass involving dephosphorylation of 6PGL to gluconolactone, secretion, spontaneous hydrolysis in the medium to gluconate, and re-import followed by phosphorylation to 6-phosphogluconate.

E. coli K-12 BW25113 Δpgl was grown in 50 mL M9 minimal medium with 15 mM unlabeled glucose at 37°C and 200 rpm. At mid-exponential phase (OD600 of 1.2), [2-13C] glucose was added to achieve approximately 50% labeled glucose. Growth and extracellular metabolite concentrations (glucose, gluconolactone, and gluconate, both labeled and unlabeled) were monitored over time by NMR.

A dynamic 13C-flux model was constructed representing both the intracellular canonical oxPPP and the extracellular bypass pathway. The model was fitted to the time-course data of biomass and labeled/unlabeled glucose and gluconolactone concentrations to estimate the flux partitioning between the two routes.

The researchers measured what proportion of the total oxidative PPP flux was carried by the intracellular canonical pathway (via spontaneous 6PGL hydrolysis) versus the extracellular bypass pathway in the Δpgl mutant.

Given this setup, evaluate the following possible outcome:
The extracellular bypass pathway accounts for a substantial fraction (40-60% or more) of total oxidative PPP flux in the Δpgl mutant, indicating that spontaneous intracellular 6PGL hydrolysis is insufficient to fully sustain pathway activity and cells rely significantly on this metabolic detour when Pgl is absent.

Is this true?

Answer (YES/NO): NO